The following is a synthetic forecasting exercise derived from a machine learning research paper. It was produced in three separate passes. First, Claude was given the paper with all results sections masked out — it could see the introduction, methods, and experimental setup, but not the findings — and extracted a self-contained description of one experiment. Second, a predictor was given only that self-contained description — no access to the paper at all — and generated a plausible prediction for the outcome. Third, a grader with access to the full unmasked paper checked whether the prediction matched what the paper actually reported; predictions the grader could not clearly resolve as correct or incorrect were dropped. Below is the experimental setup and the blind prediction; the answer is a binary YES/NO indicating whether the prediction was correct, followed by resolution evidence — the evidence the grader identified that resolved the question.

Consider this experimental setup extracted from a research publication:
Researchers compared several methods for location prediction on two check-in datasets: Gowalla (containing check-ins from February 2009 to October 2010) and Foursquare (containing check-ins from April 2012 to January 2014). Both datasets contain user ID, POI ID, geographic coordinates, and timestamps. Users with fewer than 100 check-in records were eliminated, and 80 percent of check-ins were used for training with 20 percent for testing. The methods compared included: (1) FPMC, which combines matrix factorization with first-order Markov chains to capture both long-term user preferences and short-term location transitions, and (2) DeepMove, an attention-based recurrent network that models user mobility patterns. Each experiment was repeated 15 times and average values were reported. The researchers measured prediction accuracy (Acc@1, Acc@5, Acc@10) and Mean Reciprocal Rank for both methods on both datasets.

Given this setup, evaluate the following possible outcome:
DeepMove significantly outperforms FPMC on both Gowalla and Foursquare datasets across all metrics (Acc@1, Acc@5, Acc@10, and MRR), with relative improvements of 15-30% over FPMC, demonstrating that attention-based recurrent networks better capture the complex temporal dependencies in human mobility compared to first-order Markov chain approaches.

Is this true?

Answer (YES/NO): NO